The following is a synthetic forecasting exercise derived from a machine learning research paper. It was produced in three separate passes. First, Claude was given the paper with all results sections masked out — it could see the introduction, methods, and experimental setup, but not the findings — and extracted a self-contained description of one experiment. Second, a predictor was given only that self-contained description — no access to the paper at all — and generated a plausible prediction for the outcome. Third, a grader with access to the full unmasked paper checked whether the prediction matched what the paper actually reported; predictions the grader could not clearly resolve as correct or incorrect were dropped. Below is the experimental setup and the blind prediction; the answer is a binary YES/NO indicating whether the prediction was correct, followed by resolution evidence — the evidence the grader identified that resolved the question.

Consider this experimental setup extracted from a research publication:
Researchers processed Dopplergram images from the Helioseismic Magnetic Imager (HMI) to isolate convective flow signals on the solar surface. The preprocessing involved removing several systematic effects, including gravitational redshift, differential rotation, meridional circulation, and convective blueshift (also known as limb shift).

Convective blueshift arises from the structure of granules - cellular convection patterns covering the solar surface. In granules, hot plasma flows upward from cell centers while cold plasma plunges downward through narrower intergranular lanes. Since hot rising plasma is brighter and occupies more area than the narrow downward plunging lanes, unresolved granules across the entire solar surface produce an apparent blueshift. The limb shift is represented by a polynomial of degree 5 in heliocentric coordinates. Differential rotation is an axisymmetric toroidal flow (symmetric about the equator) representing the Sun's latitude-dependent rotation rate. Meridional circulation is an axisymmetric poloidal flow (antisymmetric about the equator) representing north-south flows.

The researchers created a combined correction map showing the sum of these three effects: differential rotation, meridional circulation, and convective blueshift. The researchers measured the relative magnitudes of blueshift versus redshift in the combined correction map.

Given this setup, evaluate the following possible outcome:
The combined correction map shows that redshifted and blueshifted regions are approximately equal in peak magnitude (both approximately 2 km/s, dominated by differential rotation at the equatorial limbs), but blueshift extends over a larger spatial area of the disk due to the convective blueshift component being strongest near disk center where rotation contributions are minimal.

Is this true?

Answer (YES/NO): NO